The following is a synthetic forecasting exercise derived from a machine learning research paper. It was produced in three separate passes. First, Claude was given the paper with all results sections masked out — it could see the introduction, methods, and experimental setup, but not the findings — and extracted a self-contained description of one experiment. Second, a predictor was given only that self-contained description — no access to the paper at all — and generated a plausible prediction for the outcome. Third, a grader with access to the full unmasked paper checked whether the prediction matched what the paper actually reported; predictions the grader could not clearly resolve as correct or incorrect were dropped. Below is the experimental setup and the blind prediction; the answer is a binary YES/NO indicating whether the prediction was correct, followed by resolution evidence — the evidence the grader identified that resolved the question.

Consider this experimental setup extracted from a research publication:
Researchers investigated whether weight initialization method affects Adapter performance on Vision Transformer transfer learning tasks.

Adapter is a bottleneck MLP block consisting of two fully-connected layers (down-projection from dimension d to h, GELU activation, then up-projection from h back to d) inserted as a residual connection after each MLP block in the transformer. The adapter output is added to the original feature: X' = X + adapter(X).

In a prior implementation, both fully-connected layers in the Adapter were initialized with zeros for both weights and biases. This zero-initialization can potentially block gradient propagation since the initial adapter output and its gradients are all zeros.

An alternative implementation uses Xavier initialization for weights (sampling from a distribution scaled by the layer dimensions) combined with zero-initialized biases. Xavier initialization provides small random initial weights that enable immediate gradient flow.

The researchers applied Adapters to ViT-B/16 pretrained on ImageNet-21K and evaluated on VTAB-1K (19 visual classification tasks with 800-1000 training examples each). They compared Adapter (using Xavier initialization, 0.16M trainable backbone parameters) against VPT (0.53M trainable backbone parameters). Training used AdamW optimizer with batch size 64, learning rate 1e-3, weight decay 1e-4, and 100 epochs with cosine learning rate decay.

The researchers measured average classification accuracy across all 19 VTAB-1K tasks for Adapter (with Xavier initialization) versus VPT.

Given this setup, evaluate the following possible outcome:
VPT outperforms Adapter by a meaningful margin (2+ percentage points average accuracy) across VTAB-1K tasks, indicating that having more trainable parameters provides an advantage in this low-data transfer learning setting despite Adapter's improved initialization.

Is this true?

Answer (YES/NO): NO